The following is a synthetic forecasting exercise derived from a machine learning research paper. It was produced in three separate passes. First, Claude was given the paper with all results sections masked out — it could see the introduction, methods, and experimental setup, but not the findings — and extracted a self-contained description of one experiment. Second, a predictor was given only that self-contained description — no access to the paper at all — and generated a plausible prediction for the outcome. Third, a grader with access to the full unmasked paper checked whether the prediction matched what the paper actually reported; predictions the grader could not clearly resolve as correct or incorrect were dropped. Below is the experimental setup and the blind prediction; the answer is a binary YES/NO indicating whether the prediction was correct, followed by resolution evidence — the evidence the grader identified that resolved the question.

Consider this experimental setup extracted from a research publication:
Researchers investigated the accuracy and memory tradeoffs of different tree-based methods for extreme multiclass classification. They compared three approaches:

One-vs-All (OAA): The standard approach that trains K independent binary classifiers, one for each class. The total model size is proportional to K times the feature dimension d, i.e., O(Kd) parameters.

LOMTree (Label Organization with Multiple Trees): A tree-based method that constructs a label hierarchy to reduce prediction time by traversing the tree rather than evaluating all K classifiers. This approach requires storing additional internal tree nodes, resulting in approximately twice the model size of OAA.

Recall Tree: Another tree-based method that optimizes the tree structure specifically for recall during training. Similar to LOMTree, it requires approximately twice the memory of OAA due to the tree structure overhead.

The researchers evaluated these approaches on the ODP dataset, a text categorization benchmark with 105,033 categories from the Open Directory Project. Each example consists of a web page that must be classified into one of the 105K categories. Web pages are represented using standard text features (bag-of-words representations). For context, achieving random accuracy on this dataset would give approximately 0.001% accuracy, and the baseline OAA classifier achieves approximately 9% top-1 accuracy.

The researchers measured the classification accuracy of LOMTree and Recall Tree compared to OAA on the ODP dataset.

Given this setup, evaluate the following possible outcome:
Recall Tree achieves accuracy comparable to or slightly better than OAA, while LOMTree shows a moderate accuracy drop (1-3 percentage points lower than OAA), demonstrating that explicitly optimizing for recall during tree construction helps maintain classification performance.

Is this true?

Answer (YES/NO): NO